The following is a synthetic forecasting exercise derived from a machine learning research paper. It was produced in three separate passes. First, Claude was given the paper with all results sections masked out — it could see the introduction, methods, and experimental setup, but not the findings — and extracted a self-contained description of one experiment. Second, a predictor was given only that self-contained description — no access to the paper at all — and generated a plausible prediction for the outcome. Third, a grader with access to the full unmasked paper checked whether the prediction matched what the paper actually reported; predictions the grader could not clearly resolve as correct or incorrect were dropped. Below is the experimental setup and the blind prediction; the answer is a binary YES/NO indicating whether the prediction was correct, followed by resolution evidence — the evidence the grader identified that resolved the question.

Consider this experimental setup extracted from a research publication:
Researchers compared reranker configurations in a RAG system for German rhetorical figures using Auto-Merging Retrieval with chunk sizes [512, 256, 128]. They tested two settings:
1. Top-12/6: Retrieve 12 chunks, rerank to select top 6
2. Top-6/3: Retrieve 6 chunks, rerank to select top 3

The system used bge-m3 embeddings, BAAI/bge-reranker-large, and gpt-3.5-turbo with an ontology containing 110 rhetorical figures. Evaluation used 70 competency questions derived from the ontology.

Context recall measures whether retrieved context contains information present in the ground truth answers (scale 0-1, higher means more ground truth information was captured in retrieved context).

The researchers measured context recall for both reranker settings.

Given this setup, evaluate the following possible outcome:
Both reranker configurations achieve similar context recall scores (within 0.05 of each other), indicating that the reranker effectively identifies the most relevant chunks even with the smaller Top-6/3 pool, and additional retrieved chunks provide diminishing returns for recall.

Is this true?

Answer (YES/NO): NO